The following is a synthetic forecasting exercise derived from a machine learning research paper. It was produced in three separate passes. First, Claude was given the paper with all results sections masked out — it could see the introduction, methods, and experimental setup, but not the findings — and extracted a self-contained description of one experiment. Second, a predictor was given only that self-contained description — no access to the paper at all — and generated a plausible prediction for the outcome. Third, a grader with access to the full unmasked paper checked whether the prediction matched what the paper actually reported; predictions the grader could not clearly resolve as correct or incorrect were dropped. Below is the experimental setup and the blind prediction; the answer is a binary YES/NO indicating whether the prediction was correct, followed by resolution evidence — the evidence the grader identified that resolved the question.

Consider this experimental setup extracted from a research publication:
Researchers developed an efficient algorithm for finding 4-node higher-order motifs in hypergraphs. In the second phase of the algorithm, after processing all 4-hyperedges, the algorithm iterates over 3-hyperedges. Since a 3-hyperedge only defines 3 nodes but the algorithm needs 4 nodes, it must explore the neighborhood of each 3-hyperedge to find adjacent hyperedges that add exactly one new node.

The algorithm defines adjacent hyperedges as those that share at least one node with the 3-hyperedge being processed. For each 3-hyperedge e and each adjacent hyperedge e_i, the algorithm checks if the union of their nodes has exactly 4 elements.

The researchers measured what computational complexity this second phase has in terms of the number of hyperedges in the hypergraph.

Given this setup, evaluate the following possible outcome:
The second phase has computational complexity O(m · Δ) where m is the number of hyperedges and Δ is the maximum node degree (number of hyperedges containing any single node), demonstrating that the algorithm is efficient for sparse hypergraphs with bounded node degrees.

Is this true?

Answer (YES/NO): NO